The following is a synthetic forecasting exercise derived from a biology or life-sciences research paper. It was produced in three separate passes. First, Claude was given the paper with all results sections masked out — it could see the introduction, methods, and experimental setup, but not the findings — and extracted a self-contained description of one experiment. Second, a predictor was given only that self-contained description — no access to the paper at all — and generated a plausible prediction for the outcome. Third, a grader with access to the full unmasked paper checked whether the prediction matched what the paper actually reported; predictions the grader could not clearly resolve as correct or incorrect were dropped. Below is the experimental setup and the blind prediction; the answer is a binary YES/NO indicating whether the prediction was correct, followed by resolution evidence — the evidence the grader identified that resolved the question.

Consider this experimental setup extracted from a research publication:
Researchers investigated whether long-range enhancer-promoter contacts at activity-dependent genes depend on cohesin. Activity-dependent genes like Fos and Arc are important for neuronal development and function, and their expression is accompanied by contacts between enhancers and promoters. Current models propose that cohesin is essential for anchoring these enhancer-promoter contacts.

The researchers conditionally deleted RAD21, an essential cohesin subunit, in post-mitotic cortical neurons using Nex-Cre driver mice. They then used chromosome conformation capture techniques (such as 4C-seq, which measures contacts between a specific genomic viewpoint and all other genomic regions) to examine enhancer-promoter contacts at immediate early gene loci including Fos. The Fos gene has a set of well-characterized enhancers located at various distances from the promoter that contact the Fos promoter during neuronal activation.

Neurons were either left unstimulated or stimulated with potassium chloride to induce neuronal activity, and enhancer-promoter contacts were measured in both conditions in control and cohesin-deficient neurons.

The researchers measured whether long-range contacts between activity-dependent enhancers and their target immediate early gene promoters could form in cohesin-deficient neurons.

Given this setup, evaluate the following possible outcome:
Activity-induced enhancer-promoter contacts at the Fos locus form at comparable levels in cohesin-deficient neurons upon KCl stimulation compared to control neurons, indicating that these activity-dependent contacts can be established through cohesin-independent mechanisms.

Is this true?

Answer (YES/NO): YES